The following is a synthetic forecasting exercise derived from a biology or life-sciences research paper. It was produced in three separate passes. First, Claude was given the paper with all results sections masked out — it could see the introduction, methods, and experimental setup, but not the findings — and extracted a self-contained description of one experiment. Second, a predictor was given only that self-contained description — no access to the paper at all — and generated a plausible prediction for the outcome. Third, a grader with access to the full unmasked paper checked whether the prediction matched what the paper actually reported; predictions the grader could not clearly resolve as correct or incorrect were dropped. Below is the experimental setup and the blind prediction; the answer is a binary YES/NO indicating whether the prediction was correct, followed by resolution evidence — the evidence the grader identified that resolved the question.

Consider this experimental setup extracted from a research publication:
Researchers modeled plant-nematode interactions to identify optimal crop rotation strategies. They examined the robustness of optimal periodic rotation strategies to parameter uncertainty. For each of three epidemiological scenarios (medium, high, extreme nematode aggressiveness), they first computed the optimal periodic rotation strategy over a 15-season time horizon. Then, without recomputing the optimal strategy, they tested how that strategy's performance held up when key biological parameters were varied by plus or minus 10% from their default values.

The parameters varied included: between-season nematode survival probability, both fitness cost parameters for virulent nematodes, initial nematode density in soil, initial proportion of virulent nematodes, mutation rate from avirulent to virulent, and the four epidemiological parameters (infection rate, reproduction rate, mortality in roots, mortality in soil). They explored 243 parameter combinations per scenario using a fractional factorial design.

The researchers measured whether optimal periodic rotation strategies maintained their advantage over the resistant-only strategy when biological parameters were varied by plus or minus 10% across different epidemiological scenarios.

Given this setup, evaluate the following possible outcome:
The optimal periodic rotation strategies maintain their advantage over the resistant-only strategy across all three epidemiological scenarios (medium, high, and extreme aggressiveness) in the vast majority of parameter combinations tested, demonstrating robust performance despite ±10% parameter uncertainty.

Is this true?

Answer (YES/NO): YES